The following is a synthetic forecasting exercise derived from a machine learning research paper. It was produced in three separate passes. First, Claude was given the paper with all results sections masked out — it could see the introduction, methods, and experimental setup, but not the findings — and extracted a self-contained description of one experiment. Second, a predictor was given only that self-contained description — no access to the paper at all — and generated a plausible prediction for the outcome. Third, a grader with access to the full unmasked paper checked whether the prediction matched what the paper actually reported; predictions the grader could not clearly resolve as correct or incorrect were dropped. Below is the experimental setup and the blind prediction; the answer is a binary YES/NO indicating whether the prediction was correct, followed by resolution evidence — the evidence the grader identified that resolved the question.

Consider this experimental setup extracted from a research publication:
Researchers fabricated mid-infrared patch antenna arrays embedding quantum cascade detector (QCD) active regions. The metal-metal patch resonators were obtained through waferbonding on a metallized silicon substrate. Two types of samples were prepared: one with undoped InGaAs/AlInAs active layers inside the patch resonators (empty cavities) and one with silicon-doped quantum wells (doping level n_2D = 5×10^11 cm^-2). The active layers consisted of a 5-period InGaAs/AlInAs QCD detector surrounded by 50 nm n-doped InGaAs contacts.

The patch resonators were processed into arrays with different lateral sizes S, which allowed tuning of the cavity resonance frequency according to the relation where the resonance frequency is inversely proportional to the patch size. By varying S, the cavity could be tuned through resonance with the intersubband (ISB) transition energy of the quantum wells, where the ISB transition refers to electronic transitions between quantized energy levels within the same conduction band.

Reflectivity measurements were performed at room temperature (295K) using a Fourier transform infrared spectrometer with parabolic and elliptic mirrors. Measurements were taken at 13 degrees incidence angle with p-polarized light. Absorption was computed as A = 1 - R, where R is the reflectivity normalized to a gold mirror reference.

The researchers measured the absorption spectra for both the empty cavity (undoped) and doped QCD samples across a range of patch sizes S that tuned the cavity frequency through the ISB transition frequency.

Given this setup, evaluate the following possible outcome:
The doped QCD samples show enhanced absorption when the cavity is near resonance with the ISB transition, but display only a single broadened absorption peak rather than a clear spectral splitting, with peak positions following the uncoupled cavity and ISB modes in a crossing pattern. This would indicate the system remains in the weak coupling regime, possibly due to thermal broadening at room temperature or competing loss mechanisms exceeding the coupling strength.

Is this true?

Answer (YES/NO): NO